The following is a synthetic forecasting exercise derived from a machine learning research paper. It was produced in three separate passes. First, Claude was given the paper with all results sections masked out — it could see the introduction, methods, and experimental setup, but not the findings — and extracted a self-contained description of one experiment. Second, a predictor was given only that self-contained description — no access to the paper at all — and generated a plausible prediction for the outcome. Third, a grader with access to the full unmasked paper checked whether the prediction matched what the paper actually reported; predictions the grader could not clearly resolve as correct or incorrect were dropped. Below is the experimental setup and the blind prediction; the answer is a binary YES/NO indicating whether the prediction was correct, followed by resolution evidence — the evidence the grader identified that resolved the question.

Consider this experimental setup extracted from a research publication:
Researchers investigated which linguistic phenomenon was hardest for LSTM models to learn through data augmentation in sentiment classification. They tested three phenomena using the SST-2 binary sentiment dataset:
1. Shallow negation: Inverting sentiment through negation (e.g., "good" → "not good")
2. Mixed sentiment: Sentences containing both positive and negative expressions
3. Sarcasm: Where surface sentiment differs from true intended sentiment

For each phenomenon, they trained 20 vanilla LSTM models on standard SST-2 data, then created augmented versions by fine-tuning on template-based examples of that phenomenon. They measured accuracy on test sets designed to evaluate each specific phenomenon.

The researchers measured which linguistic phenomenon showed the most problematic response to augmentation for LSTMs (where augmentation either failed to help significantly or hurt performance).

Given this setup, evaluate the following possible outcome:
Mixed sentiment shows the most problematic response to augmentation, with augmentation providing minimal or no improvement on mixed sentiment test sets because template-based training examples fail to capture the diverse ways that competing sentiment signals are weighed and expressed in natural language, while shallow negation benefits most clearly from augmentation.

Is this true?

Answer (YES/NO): NO